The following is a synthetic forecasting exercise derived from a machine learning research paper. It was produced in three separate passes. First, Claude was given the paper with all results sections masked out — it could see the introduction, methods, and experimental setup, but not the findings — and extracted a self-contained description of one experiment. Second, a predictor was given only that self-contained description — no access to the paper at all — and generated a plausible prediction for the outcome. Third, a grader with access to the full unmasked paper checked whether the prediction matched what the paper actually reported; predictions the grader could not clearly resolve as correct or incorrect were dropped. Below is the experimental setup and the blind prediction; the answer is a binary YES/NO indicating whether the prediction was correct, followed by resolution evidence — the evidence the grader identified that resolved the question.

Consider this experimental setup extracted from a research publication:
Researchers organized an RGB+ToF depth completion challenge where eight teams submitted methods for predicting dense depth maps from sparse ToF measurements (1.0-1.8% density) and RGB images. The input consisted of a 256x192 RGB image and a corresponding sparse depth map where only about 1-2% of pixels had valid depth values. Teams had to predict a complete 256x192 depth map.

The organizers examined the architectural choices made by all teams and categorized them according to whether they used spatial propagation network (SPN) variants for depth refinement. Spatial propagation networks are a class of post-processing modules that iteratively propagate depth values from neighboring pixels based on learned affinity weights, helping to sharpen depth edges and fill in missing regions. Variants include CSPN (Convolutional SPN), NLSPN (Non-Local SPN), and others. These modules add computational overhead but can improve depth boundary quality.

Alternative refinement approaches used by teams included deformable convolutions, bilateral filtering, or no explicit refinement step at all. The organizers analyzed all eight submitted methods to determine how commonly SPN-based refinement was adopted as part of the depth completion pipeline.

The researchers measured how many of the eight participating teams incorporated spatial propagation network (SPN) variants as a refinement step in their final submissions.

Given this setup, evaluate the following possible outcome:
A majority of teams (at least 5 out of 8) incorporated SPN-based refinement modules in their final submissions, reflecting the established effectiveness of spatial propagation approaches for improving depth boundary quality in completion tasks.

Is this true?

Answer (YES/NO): NO